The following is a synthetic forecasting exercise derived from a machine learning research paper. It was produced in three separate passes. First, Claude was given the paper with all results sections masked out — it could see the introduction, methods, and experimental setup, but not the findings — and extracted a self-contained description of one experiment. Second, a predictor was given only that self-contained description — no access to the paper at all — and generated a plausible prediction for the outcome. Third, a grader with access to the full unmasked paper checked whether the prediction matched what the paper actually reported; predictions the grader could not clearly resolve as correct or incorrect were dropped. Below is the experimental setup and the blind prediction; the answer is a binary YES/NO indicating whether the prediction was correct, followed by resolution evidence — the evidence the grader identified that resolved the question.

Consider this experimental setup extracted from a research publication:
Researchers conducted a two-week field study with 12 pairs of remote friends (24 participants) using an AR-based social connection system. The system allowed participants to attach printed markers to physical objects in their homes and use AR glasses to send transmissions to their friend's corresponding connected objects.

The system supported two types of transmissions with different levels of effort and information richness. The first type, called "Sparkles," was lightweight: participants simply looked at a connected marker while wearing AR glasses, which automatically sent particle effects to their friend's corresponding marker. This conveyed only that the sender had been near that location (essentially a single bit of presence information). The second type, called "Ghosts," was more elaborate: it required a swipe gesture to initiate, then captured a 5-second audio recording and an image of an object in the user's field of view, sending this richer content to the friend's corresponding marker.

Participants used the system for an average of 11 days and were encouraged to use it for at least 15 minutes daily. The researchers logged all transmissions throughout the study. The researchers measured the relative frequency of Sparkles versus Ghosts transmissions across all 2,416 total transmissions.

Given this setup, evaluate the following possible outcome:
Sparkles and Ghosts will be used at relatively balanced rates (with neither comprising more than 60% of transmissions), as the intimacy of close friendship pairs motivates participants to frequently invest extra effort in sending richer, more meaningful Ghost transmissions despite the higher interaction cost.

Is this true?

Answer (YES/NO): NO